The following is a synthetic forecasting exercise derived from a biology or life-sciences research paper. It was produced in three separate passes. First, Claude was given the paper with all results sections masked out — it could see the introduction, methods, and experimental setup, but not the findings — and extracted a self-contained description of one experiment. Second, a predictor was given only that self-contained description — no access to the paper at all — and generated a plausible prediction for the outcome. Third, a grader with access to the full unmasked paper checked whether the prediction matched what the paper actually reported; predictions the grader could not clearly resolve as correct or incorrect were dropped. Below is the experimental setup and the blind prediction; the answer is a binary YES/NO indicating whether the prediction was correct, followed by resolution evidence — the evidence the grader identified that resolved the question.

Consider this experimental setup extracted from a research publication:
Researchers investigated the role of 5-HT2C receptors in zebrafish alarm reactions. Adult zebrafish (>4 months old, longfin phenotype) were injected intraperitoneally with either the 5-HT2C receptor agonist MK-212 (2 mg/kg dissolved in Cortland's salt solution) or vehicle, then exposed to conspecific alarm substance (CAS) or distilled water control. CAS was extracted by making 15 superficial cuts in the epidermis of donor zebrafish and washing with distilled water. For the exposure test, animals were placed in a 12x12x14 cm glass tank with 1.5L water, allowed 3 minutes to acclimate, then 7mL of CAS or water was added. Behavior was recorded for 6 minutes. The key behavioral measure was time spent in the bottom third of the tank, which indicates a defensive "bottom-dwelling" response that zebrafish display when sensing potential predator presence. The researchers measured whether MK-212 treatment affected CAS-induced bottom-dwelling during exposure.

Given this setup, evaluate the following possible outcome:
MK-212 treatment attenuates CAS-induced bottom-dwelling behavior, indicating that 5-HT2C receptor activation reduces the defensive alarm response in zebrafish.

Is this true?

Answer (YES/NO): YES